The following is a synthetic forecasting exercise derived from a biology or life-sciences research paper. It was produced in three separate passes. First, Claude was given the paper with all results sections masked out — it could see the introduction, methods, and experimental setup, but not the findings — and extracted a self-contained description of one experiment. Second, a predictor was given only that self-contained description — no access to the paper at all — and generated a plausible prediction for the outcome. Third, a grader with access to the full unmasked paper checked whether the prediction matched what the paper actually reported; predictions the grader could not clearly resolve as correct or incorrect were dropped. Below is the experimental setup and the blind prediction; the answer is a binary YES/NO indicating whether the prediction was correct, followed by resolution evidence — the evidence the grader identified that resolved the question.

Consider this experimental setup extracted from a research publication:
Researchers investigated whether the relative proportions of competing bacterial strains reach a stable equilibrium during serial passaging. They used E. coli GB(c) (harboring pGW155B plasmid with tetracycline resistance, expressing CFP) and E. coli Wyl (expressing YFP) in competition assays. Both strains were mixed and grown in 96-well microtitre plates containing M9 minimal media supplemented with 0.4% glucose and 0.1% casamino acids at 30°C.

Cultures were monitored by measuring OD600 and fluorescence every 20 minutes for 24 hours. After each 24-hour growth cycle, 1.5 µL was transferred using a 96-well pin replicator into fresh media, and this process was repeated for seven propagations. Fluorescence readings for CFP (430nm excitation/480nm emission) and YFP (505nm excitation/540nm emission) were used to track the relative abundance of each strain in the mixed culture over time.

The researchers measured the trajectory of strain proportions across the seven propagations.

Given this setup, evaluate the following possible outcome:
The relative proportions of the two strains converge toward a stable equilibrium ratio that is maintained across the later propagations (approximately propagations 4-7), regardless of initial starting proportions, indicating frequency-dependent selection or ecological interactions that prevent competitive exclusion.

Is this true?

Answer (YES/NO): NO